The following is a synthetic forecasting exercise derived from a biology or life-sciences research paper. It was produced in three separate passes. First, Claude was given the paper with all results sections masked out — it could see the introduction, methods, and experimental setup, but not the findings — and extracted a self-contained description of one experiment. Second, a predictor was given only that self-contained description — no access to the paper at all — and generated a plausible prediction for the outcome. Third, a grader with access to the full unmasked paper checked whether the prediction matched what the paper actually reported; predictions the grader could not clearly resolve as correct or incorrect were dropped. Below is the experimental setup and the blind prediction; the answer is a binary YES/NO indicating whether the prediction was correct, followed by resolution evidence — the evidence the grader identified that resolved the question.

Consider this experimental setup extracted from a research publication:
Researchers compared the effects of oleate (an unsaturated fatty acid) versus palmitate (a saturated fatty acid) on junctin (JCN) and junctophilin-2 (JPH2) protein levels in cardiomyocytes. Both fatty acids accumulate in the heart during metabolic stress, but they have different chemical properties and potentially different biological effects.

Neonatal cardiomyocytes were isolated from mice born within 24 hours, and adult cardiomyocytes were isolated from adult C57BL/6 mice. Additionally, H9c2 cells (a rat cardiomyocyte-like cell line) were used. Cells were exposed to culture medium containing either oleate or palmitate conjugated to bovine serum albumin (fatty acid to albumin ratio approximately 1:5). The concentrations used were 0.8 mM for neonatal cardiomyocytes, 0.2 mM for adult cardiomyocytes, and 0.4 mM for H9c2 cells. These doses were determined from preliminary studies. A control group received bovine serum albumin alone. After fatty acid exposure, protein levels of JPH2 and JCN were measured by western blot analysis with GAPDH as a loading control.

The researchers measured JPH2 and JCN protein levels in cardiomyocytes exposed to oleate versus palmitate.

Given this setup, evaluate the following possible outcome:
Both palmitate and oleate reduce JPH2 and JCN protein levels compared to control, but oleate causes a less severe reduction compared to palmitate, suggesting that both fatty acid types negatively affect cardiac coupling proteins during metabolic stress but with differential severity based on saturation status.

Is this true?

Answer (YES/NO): NO